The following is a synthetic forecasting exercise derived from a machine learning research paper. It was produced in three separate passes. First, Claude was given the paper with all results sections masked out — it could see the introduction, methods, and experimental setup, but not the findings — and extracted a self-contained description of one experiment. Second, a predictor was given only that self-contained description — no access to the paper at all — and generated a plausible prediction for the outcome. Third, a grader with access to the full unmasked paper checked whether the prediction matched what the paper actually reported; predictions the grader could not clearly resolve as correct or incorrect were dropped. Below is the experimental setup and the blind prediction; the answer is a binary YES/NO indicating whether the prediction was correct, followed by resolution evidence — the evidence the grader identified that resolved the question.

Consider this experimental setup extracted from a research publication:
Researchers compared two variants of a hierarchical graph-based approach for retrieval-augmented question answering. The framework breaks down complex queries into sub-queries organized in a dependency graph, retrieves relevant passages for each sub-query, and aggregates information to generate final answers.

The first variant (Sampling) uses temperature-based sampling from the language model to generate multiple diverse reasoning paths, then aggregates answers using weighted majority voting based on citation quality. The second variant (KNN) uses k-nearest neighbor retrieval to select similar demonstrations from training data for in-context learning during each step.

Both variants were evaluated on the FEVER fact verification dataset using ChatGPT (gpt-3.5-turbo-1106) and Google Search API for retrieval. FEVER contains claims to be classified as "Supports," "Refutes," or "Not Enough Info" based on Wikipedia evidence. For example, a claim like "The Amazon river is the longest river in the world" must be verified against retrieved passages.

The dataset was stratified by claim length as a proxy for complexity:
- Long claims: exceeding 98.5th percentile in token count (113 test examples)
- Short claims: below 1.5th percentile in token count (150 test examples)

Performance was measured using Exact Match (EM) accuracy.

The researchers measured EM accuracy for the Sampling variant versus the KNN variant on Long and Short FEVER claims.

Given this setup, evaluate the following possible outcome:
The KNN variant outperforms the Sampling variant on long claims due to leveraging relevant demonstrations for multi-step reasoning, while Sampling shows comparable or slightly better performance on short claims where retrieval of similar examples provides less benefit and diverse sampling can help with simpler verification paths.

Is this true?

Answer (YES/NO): NO